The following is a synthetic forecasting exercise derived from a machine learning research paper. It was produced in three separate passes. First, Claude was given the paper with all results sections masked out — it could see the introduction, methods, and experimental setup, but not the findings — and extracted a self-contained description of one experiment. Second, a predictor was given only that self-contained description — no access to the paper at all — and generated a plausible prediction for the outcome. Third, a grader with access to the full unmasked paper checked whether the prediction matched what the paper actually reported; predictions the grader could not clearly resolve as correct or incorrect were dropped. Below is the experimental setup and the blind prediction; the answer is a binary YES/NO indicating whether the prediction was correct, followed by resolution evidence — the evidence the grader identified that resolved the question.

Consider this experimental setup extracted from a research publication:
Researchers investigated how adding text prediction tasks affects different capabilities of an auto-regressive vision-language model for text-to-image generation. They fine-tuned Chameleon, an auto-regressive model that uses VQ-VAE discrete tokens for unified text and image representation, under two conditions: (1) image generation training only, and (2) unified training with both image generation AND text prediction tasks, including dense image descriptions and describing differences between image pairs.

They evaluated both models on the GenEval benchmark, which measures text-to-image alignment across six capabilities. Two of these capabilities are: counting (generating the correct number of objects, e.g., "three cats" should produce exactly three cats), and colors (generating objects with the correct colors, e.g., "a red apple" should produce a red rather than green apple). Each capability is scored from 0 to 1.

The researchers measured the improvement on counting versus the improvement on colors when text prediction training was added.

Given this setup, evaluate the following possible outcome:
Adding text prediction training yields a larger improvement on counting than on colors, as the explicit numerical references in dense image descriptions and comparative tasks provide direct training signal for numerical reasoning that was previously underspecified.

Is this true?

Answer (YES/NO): NO